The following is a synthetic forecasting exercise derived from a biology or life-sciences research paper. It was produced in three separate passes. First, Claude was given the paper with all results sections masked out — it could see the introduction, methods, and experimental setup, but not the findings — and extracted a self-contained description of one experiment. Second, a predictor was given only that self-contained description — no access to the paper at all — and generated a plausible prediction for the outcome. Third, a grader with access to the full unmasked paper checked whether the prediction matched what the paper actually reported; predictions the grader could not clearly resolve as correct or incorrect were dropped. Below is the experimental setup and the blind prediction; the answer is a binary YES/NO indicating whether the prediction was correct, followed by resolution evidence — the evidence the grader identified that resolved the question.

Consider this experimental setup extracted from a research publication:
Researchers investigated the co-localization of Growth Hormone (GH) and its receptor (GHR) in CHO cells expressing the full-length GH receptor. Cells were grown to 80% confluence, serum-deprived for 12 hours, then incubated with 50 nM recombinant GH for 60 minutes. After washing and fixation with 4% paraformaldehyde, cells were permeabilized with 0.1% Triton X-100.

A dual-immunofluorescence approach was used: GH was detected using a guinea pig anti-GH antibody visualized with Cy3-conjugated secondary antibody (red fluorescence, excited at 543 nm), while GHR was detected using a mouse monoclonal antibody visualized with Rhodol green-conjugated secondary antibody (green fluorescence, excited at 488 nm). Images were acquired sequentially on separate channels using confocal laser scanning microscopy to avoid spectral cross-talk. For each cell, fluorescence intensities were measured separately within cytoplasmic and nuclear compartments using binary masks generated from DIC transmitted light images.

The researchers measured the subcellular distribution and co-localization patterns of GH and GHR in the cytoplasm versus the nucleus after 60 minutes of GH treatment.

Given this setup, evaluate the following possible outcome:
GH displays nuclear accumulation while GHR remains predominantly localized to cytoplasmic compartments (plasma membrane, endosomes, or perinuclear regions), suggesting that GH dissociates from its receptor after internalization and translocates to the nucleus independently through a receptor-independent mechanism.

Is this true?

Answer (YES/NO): NO